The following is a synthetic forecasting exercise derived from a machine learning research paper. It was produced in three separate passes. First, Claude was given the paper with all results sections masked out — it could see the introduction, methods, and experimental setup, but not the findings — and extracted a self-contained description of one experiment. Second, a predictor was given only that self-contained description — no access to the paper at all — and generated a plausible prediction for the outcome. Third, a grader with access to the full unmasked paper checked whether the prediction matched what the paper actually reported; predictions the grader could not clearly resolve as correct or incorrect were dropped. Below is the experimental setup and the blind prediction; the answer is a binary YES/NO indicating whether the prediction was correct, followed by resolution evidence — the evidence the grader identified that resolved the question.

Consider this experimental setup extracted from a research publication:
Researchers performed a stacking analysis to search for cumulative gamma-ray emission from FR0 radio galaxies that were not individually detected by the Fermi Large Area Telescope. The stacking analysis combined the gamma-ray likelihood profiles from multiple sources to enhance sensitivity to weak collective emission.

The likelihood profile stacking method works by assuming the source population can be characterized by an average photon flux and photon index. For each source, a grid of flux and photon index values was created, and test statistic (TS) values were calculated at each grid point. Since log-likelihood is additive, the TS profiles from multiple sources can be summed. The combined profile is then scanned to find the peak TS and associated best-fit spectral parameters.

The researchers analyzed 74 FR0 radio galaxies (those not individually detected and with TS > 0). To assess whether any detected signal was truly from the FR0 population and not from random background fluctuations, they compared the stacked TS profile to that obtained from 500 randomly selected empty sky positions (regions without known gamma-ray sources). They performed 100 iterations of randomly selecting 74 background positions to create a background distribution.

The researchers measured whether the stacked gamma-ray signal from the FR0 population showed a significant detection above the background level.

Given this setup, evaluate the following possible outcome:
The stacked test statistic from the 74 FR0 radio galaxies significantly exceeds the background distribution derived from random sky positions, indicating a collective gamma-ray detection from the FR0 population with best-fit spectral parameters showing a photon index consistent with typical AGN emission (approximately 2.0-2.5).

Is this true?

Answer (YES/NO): YES